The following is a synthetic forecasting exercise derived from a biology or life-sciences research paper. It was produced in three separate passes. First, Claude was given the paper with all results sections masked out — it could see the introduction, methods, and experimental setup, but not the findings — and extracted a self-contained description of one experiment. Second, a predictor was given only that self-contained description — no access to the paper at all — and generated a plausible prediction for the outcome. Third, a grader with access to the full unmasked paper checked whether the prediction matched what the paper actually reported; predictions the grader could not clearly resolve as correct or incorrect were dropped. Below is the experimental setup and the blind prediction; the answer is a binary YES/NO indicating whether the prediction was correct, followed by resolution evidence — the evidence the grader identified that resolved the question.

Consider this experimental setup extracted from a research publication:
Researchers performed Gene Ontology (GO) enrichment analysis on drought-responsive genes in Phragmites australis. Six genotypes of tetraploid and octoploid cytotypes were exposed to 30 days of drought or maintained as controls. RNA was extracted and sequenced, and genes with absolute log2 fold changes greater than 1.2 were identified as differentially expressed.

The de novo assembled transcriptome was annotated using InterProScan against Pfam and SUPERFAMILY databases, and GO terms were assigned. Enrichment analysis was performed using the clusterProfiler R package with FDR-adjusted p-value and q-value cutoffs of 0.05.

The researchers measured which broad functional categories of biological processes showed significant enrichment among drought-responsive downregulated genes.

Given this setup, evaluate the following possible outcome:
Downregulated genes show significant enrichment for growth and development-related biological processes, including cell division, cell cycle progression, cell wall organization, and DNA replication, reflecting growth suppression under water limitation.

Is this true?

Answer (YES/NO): NO